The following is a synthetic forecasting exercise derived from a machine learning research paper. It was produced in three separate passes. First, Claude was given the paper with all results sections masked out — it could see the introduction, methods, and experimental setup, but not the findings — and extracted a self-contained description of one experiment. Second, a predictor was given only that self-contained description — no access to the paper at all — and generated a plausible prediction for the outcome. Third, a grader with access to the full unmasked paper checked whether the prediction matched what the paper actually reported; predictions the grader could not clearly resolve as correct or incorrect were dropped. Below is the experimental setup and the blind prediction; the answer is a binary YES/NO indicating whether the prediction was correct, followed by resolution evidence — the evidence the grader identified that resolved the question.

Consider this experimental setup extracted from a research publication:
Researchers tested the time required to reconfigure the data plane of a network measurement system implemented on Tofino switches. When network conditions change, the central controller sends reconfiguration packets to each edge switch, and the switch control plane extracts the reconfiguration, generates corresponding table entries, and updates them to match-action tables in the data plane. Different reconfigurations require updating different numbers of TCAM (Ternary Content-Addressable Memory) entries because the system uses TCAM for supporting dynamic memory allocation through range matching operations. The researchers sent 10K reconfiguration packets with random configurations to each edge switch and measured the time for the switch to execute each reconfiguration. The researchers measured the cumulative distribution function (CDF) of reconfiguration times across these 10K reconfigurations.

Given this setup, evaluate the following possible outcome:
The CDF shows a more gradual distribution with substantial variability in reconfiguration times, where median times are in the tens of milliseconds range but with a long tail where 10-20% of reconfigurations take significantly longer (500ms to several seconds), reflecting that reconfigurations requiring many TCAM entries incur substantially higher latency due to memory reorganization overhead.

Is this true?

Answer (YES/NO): NO